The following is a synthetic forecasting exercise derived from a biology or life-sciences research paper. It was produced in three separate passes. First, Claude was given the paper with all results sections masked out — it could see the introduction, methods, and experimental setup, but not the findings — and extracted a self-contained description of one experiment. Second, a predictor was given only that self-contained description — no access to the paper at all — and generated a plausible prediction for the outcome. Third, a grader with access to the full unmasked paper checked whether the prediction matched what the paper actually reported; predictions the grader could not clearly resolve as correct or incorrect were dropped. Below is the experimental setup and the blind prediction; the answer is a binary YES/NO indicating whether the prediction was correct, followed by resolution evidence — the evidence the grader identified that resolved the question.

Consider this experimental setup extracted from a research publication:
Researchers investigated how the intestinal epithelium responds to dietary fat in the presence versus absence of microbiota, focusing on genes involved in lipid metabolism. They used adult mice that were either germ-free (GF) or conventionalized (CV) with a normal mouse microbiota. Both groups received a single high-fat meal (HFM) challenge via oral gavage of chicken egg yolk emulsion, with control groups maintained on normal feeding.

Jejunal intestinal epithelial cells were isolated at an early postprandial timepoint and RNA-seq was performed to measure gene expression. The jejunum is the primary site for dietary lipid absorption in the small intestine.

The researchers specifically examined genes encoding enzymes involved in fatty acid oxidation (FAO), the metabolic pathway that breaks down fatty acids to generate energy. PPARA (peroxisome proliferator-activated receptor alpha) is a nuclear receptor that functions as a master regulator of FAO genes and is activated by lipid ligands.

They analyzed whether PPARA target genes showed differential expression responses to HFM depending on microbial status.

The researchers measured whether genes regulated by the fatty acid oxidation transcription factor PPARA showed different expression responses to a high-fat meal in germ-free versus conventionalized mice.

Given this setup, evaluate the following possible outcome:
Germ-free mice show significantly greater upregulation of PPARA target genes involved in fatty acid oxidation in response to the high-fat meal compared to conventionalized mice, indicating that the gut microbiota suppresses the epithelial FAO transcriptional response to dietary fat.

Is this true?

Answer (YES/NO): YES